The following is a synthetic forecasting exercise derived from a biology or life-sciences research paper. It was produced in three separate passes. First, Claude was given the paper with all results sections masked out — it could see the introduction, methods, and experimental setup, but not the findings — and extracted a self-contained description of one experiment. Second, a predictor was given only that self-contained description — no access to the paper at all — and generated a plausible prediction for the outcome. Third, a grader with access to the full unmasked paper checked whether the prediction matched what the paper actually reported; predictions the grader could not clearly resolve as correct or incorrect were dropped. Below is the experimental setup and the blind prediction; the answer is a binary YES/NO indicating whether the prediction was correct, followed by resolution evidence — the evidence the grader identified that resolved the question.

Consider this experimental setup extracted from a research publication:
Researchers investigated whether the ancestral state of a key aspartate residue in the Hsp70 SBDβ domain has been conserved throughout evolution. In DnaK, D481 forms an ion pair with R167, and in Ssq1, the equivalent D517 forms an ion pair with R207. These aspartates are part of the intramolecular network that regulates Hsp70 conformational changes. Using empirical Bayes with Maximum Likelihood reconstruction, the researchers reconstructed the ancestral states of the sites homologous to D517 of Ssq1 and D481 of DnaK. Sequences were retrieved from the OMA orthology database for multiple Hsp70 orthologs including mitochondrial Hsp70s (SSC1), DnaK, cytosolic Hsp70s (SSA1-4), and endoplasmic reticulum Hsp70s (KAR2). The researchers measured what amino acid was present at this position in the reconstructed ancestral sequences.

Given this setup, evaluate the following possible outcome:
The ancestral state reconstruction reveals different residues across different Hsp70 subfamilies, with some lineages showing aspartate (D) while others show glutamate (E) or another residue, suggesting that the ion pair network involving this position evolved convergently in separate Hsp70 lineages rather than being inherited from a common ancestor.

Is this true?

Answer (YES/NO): NO